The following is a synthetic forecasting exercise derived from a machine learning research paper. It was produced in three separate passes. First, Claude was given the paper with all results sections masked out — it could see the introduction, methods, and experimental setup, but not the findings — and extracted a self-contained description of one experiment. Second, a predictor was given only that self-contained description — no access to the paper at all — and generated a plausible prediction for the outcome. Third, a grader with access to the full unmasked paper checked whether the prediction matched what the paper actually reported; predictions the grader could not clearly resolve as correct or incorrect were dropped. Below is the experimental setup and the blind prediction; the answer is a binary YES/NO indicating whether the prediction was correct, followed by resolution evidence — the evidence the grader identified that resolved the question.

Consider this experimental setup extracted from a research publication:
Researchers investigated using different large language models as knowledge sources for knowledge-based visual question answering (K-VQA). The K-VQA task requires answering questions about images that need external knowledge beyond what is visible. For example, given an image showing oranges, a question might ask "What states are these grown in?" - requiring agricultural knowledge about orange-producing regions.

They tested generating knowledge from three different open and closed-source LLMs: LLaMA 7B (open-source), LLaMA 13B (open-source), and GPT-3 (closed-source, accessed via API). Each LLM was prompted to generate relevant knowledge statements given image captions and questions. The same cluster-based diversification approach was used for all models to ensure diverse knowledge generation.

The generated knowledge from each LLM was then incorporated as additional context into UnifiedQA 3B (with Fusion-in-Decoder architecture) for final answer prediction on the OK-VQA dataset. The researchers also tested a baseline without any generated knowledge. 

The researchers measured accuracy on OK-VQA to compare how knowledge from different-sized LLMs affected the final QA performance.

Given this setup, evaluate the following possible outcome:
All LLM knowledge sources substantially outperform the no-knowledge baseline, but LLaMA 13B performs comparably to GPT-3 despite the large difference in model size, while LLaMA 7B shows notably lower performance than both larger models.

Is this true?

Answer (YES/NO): NO